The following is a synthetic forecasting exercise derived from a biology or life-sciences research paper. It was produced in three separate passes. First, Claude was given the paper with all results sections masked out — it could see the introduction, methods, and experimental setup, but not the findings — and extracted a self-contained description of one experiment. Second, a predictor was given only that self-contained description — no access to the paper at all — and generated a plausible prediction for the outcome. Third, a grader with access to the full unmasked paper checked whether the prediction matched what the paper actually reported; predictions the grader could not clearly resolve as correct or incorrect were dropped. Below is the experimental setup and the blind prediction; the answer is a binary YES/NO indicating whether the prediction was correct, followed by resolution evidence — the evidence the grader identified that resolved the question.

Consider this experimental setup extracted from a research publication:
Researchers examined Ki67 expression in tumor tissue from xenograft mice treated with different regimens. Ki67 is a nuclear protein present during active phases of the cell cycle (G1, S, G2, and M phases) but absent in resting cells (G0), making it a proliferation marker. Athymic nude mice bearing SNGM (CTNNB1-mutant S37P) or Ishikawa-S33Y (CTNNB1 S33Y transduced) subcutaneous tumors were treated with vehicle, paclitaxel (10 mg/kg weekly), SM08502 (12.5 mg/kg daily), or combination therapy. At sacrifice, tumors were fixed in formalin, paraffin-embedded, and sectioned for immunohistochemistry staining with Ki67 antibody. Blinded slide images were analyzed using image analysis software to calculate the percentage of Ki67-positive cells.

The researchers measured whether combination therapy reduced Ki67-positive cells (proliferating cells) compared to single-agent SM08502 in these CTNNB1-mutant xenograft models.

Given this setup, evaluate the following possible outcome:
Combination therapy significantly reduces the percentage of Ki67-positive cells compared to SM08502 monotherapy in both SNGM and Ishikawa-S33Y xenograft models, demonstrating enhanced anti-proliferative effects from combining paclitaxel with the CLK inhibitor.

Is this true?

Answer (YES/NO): YES